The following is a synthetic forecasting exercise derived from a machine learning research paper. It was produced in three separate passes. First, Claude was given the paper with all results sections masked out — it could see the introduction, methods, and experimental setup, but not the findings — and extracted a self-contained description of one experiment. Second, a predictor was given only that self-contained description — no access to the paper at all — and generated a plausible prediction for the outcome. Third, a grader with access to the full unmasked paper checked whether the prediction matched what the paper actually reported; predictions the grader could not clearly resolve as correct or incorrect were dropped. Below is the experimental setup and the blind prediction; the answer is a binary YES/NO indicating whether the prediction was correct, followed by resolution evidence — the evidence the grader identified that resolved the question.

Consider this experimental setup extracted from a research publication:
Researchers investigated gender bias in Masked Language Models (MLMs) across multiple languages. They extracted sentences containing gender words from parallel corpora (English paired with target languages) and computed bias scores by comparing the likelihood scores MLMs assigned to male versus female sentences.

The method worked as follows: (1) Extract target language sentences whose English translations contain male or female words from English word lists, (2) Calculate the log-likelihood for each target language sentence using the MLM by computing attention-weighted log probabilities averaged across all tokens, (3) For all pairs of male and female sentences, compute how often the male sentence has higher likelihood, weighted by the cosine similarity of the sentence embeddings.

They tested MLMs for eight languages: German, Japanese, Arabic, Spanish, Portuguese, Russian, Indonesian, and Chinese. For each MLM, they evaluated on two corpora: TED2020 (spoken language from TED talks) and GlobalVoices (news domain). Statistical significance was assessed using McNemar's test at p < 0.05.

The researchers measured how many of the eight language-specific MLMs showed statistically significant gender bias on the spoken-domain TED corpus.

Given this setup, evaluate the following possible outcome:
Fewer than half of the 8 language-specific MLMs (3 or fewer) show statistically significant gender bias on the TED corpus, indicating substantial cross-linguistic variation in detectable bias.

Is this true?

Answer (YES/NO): NO